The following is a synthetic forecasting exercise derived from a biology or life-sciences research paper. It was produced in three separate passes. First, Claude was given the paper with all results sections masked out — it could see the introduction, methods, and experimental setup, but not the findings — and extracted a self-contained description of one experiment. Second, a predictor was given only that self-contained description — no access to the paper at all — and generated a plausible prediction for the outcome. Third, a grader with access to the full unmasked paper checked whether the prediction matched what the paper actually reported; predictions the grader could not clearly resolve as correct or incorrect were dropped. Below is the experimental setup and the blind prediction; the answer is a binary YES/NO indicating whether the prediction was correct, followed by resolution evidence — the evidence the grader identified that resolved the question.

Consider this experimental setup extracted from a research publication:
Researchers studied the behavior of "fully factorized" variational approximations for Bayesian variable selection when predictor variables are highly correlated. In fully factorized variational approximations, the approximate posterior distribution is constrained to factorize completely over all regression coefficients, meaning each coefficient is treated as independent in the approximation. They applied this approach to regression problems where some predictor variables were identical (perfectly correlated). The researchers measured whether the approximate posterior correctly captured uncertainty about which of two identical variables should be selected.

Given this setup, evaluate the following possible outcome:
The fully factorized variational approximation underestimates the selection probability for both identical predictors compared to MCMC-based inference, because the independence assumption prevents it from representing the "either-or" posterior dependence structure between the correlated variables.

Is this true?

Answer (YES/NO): NO